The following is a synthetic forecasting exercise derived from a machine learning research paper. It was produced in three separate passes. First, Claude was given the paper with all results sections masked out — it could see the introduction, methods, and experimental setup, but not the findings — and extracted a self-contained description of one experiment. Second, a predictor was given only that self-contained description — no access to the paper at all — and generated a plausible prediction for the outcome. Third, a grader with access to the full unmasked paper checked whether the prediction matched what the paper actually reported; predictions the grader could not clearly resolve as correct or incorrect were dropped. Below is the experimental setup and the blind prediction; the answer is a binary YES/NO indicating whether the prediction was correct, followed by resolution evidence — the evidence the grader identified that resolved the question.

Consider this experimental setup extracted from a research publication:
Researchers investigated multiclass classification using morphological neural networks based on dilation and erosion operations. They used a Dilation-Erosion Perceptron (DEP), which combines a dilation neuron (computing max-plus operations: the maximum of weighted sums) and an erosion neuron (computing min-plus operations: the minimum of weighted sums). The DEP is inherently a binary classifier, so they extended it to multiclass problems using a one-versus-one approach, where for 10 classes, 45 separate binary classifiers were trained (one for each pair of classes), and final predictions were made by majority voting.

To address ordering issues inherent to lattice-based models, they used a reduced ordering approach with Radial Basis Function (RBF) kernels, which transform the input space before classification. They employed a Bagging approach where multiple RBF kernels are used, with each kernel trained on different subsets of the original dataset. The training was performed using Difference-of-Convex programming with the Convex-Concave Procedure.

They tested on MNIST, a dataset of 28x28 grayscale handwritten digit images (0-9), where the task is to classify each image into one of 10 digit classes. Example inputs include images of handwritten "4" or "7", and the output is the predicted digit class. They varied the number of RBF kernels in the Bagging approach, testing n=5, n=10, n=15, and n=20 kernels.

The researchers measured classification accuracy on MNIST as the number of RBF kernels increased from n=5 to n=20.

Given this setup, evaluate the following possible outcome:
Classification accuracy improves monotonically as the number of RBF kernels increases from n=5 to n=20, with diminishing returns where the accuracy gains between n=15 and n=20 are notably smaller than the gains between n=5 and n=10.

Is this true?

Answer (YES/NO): NO